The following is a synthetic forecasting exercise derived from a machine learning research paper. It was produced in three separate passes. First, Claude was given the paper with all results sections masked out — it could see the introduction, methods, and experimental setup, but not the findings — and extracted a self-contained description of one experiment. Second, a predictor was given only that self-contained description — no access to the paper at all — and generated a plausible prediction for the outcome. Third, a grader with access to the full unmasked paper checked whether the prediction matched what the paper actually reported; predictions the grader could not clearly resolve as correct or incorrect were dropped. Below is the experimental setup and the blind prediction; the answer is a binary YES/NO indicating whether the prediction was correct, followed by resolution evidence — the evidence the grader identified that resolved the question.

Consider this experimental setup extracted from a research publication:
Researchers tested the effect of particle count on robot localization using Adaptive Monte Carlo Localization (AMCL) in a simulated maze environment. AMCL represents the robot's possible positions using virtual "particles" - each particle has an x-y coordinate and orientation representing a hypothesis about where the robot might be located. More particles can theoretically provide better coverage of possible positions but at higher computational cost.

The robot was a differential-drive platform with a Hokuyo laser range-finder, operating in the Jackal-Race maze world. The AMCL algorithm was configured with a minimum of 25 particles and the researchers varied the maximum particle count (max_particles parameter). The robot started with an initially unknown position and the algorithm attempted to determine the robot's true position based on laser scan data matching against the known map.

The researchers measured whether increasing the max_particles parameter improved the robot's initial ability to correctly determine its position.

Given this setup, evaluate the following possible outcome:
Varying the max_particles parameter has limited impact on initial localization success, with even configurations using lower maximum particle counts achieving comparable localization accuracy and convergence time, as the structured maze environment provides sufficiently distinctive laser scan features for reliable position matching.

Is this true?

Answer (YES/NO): YES